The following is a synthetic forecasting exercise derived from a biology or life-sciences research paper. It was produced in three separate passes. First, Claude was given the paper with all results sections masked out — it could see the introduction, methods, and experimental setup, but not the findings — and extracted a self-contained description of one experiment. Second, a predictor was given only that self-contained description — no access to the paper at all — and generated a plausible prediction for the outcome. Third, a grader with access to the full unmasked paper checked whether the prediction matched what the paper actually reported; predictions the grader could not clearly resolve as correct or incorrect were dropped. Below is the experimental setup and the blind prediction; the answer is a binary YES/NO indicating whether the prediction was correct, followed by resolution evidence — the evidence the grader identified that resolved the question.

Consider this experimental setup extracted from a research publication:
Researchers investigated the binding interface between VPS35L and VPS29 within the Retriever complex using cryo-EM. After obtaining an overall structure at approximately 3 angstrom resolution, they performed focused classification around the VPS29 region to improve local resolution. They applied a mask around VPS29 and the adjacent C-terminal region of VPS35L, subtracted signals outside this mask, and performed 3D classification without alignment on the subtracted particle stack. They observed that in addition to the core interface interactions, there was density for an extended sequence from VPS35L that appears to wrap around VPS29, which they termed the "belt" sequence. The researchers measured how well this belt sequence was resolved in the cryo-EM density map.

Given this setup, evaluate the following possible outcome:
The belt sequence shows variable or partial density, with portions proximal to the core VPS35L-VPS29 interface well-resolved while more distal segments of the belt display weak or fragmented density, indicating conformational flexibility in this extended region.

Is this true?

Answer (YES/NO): NO